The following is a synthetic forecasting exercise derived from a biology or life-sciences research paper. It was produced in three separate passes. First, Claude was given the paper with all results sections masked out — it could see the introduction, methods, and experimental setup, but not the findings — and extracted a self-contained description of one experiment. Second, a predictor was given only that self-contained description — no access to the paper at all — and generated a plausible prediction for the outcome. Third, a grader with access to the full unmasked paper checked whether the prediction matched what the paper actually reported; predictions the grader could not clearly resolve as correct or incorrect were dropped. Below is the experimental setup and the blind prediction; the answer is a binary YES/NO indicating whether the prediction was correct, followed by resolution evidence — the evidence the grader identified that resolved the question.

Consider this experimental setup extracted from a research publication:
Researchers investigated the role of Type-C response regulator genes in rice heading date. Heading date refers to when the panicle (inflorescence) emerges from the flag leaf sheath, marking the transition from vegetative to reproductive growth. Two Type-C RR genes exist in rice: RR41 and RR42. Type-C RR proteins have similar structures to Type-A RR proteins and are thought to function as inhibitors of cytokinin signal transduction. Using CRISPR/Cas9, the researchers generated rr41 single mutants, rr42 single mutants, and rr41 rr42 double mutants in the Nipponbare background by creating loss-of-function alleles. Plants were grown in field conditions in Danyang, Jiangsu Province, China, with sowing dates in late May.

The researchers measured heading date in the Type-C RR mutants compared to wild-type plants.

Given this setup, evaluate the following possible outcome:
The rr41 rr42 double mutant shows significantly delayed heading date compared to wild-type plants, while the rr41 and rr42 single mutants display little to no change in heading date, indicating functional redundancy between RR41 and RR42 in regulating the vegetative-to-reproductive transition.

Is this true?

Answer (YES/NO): NO